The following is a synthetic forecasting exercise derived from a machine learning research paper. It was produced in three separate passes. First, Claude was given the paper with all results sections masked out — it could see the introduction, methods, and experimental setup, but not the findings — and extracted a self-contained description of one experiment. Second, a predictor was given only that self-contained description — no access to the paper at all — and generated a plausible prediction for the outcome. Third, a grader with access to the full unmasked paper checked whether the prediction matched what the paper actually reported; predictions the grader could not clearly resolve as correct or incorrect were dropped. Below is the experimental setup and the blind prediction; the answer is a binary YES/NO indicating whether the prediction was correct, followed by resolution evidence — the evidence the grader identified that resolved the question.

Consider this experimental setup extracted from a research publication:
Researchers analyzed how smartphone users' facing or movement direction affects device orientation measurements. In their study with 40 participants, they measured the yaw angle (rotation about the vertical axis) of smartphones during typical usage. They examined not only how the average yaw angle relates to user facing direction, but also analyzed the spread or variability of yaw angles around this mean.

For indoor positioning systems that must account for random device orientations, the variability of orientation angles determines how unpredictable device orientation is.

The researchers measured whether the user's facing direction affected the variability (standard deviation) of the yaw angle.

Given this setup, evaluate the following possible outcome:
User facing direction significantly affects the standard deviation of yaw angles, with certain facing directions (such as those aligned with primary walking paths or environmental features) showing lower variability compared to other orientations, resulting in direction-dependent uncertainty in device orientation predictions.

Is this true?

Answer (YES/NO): NO